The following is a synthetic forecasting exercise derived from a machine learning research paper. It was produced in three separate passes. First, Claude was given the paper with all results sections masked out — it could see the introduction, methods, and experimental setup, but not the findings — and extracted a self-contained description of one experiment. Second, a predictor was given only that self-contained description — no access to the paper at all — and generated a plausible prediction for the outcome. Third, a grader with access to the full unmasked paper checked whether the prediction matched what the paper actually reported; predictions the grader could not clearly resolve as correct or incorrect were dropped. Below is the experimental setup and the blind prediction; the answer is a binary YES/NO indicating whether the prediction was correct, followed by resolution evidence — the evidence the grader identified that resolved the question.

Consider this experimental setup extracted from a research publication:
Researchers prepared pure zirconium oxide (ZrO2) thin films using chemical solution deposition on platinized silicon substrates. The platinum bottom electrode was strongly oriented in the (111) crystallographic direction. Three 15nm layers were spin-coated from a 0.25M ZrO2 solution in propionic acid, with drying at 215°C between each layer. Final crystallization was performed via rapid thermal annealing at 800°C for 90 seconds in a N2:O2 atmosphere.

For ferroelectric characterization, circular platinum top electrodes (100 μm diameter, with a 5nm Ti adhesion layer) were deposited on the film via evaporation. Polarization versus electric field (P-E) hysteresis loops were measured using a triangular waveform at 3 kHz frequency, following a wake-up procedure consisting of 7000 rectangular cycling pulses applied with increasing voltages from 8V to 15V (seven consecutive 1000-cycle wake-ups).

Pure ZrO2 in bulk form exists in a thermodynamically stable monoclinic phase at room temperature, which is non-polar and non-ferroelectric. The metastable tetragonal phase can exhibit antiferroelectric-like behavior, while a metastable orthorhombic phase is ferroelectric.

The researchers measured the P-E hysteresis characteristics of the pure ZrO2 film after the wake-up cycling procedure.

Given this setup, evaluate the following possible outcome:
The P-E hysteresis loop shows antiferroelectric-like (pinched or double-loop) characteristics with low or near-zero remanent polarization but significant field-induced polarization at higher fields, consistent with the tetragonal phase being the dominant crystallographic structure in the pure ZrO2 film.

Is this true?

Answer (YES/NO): NO